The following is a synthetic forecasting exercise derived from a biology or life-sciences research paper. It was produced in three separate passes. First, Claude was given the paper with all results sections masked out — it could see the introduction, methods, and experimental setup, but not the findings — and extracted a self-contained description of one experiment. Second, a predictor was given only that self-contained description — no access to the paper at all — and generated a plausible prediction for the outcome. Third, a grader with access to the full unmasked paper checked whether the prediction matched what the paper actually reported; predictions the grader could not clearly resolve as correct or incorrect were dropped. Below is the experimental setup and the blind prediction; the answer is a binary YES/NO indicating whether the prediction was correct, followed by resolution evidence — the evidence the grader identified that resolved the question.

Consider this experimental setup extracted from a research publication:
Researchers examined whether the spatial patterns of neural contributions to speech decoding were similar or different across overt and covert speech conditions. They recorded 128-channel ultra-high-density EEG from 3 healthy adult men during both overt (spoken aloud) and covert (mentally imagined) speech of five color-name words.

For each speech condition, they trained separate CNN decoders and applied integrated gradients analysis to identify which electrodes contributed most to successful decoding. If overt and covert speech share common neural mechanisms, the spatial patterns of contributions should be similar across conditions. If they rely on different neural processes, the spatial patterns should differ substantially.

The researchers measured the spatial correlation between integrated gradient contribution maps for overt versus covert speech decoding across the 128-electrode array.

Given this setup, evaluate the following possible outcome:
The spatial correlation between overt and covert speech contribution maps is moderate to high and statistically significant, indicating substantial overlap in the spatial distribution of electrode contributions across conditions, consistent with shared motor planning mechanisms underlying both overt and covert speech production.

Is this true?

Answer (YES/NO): NO